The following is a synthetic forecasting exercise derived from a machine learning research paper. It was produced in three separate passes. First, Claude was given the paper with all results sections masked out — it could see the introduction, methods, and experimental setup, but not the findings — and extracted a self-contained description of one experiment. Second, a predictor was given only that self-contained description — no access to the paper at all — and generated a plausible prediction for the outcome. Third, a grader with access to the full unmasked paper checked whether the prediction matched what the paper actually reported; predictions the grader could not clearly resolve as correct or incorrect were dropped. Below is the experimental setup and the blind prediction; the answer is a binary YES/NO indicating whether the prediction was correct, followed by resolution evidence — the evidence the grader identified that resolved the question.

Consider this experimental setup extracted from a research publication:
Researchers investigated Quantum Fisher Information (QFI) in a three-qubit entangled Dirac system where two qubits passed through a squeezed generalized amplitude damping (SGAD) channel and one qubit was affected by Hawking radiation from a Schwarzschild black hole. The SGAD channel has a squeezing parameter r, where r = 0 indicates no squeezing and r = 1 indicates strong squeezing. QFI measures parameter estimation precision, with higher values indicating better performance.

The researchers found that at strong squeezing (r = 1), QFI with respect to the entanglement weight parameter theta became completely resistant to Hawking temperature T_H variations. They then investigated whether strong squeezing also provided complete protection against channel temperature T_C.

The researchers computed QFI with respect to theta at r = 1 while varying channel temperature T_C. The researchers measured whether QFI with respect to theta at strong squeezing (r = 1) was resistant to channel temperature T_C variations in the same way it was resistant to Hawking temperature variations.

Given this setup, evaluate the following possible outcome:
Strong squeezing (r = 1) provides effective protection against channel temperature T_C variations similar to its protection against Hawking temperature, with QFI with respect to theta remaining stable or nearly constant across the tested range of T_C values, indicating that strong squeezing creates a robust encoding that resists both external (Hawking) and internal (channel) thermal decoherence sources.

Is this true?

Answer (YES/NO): NO